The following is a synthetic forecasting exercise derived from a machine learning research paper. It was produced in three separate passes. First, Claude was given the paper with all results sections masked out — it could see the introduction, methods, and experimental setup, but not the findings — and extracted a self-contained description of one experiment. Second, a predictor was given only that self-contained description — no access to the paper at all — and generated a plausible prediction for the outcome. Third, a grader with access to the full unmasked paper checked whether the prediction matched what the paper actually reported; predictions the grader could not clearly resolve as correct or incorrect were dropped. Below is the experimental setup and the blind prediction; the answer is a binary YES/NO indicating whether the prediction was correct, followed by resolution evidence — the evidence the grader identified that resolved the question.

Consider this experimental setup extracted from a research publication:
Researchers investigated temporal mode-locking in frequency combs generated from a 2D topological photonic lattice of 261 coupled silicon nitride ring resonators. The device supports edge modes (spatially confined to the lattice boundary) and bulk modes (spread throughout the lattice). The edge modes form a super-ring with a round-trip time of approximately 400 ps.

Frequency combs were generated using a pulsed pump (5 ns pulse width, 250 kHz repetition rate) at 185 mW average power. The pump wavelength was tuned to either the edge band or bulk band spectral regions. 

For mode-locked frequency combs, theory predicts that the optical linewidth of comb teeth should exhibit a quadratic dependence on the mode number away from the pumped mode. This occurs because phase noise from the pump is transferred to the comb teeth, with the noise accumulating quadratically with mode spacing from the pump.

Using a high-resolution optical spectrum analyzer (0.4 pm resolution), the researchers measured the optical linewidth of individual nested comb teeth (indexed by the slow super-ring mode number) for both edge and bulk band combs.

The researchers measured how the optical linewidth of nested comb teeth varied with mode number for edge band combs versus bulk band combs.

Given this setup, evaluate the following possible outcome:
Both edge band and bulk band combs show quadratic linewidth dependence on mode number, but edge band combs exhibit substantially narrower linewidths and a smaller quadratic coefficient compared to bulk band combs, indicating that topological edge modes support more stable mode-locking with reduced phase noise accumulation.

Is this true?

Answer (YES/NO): NO